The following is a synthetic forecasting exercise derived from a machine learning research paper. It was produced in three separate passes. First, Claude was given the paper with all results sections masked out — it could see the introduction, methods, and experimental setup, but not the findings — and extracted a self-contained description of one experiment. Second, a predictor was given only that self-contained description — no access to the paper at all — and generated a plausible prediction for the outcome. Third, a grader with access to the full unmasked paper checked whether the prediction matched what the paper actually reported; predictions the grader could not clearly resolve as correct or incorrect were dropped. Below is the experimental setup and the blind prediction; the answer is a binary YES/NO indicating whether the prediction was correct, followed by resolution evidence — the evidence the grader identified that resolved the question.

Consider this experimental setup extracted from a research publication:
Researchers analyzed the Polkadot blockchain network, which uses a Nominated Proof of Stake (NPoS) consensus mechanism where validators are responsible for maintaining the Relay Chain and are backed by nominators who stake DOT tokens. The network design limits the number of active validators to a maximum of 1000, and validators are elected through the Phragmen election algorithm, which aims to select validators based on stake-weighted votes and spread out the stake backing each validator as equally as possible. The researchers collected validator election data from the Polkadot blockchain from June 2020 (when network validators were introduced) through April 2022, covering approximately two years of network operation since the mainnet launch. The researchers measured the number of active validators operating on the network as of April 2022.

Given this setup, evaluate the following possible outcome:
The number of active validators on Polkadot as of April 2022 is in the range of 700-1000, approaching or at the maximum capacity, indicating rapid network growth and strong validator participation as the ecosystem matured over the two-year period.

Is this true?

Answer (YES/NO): NO